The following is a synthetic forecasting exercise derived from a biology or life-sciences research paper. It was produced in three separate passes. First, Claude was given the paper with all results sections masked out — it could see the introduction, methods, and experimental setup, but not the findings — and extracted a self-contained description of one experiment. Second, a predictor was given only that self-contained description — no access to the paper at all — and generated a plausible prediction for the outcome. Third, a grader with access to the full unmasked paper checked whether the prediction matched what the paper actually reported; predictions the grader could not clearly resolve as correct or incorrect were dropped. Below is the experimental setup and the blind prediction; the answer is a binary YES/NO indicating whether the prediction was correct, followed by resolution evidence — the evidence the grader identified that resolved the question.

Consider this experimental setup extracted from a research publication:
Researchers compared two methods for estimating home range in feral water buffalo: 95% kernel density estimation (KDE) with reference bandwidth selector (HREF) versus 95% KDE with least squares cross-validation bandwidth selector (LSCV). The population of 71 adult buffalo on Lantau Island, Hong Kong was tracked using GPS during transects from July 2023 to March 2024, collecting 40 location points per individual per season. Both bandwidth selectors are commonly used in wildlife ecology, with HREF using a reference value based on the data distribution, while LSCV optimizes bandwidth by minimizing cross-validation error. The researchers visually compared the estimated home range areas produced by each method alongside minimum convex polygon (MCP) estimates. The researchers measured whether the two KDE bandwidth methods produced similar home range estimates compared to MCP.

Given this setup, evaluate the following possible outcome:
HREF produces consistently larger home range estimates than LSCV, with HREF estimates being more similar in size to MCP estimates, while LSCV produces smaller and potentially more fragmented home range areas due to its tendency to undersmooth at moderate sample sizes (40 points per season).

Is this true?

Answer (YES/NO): NO